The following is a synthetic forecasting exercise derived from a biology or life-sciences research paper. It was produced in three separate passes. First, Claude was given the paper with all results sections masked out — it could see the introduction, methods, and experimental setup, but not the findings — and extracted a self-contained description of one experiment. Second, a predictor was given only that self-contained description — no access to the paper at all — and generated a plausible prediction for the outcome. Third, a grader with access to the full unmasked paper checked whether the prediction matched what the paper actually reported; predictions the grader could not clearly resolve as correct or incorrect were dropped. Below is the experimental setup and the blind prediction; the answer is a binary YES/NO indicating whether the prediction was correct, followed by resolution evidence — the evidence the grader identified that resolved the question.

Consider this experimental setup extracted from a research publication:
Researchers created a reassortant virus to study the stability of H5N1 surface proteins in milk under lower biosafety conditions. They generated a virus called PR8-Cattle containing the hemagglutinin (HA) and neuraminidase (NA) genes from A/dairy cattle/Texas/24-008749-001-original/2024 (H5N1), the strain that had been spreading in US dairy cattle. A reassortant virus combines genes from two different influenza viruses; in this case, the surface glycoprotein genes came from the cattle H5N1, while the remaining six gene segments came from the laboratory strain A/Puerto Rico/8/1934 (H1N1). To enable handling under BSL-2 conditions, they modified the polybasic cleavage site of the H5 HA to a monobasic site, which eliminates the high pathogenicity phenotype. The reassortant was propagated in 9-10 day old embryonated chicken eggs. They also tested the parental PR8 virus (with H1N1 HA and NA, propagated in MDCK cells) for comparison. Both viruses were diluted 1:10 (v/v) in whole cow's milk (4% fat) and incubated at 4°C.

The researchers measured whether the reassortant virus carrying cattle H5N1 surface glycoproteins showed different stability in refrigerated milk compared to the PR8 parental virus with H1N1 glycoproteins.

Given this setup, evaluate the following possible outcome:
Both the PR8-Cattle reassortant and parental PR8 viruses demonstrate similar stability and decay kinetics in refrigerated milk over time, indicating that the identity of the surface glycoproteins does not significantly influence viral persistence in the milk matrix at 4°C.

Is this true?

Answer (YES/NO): YES